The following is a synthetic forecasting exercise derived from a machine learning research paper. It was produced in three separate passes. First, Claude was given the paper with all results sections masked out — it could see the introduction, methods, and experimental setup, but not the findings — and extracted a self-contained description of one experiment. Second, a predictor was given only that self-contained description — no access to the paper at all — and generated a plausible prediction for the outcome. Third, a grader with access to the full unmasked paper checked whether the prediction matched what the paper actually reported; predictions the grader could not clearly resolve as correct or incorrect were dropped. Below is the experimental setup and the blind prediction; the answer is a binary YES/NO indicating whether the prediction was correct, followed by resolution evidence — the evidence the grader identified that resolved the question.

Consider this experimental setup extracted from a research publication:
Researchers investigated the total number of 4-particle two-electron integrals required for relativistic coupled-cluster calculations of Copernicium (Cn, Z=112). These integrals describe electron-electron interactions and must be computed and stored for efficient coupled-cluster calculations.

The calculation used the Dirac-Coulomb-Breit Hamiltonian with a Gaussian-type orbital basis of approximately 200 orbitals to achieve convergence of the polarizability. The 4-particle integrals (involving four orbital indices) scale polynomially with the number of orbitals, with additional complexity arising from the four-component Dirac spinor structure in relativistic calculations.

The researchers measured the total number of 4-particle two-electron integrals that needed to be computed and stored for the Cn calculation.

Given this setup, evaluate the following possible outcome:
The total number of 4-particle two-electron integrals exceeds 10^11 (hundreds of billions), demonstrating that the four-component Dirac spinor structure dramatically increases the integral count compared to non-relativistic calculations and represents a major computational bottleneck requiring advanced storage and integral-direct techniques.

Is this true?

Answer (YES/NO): NO